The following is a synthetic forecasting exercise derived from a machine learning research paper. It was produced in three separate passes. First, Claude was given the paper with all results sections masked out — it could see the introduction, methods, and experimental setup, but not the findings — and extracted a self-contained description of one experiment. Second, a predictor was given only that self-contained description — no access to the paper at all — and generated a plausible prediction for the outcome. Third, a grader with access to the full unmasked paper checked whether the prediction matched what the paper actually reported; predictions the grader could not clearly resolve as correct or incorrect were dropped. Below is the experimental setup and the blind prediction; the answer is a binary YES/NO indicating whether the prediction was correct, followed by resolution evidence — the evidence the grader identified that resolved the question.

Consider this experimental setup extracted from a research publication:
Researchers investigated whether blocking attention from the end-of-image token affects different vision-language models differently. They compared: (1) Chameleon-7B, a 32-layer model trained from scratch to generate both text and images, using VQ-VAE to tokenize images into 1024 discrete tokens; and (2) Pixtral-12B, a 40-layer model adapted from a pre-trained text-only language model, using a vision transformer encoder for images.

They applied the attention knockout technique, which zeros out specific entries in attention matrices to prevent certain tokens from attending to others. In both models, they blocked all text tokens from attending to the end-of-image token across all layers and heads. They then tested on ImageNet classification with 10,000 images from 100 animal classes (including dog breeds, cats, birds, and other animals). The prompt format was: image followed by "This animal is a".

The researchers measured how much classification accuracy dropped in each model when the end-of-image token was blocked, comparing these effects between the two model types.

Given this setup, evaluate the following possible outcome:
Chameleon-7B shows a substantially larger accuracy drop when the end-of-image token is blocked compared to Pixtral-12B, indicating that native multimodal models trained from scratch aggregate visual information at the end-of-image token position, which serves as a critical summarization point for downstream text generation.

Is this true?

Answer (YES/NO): YES